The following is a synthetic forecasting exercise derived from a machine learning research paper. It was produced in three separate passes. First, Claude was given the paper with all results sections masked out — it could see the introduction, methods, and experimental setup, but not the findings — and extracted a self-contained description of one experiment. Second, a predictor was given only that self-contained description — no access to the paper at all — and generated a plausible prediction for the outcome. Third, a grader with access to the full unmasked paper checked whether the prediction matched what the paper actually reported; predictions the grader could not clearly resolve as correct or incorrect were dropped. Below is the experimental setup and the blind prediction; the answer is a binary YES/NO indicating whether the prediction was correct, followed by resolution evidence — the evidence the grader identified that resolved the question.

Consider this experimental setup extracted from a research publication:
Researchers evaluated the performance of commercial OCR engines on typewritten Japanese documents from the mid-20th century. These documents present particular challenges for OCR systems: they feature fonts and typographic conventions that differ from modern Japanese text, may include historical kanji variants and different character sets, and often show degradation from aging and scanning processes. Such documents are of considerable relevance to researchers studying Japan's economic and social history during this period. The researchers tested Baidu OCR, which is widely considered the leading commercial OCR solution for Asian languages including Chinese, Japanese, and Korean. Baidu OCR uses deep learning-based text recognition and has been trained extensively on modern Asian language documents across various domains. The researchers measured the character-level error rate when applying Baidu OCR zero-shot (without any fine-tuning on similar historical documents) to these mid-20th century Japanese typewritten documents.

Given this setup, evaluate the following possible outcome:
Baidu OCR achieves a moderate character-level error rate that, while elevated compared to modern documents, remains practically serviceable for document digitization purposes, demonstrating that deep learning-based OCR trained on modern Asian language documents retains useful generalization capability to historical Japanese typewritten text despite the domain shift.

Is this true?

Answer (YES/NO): NO